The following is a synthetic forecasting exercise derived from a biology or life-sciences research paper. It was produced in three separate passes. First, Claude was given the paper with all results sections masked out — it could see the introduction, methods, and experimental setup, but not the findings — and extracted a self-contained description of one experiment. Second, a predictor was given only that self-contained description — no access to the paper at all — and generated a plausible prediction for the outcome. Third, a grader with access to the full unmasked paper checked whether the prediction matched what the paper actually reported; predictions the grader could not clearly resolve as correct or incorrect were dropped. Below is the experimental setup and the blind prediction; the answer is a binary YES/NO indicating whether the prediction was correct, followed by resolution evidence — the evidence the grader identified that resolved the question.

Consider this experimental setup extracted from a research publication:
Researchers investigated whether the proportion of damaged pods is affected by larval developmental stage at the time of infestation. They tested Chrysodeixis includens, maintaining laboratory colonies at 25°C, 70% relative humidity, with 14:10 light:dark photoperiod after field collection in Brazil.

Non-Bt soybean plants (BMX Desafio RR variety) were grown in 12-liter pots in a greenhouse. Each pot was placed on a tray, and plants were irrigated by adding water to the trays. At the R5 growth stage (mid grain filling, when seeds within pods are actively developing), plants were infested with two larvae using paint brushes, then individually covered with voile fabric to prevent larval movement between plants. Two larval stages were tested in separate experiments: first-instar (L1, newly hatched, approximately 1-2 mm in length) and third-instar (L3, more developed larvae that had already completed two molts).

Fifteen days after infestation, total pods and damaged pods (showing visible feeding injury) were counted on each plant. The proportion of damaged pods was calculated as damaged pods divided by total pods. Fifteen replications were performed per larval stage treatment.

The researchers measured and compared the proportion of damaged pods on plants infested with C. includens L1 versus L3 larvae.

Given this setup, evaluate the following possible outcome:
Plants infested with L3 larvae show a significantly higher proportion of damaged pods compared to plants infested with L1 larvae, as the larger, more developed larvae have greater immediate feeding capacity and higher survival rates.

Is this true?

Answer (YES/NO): NO